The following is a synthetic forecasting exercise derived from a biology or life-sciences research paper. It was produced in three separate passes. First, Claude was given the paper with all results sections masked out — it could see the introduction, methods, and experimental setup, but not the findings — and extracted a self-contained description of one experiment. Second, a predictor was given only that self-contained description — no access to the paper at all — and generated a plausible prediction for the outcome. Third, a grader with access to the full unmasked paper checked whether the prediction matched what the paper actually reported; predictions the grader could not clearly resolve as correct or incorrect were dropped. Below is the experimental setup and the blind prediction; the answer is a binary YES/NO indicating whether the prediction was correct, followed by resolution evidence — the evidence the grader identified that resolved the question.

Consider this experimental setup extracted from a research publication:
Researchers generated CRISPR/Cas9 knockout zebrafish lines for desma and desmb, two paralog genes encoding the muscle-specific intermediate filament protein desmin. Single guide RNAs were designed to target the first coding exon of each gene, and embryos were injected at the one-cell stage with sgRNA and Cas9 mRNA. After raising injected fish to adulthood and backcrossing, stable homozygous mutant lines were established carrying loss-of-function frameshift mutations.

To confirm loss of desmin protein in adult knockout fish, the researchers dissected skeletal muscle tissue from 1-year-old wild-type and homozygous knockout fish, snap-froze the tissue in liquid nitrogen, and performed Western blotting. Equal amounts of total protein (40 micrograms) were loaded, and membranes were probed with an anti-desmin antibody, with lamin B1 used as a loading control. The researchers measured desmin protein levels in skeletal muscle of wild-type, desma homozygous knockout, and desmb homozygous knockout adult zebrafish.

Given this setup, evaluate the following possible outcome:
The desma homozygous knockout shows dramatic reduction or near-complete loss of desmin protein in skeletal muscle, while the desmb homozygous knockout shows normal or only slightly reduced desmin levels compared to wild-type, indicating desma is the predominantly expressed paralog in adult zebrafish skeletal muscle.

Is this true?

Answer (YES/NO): YES